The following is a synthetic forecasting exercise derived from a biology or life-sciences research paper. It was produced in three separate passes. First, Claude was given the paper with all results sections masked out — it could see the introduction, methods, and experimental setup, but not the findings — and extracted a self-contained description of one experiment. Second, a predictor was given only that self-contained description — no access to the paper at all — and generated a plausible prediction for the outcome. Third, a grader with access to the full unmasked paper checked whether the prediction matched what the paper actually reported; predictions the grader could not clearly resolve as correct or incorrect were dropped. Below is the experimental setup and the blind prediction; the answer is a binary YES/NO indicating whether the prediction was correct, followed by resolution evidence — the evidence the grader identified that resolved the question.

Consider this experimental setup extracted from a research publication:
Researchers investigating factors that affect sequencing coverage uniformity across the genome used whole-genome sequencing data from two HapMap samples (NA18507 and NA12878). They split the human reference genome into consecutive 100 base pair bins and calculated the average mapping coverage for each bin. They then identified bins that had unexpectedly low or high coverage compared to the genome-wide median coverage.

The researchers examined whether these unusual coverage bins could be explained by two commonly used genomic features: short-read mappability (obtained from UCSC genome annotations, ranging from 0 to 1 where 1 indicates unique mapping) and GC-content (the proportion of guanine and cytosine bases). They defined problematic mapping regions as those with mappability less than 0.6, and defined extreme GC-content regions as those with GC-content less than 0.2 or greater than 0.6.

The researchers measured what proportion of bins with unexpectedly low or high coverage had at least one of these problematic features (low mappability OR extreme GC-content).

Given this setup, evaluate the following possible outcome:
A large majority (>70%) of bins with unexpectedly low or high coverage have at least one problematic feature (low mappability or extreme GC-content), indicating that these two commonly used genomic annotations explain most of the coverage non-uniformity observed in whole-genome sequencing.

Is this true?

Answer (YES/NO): YES